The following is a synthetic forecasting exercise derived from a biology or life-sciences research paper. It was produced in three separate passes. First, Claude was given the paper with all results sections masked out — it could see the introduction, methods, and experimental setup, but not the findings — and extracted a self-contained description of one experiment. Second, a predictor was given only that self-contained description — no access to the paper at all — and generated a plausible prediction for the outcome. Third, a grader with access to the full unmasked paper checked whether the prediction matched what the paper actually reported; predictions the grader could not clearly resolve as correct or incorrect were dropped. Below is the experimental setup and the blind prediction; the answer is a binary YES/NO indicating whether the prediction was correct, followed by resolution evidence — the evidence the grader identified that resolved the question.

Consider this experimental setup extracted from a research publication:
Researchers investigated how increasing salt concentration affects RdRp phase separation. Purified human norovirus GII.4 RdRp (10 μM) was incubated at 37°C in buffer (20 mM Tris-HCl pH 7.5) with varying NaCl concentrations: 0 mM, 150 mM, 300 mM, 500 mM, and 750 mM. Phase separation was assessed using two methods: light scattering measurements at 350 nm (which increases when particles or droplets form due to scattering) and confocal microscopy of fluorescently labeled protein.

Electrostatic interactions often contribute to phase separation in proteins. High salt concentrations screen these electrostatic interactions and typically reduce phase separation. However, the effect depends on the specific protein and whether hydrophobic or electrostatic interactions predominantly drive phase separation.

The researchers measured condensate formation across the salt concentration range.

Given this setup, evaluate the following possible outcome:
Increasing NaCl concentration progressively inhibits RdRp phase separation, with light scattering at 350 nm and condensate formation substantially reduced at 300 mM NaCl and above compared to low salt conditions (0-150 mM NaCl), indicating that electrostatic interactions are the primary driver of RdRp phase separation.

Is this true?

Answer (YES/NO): NO